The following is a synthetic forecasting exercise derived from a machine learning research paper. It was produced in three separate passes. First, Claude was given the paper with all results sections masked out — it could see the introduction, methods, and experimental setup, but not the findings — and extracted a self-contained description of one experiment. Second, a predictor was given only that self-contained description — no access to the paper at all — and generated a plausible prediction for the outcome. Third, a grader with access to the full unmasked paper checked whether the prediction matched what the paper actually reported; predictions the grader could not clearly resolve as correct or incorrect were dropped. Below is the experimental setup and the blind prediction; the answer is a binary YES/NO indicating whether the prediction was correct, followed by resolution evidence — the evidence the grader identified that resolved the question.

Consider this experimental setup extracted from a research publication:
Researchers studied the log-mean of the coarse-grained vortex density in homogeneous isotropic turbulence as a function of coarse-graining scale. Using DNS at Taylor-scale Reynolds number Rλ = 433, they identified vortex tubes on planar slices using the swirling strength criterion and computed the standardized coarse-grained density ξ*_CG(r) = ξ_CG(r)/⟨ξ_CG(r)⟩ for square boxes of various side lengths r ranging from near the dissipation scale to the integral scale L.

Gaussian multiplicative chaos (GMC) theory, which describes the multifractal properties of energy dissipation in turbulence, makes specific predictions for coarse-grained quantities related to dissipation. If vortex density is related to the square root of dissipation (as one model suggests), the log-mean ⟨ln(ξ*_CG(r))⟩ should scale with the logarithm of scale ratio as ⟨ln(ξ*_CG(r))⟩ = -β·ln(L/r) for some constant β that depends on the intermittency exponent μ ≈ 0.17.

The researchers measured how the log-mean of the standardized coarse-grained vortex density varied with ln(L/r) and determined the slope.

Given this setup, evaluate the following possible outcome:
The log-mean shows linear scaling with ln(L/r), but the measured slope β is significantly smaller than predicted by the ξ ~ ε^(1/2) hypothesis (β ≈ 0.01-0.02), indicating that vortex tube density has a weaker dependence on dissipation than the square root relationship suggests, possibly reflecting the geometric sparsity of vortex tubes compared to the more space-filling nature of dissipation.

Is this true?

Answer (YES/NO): NO